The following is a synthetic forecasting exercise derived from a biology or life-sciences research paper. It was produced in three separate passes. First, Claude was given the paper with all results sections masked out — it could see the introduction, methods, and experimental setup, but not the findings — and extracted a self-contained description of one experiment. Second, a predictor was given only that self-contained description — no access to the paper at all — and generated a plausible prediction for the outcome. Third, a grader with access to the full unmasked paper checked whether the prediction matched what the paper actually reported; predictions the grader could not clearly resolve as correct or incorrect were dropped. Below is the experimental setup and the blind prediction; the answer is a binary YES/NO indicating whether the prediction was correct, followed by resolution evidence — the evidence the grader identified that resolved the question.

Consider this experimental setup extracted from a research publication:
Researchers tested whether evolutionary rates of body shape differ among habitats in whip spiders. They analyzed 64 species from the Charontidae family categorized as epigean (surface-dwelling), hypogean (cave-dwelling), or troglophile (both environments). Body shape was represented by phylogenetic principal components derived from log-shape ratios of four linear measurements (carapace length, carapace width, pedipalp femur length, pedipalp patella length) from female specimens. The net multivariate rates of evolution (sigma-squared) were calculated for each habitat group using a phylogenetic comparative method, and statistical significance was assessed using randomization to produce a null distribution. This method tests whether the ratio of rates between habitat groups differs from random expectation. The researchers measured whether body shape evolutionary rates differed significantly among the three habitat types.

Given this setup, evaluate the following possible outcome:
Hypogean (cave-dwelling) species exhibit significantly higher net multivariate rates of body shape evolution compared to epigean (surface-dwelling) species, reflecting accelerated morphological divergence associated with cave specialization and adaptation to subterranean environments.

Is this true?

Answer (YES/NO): NO